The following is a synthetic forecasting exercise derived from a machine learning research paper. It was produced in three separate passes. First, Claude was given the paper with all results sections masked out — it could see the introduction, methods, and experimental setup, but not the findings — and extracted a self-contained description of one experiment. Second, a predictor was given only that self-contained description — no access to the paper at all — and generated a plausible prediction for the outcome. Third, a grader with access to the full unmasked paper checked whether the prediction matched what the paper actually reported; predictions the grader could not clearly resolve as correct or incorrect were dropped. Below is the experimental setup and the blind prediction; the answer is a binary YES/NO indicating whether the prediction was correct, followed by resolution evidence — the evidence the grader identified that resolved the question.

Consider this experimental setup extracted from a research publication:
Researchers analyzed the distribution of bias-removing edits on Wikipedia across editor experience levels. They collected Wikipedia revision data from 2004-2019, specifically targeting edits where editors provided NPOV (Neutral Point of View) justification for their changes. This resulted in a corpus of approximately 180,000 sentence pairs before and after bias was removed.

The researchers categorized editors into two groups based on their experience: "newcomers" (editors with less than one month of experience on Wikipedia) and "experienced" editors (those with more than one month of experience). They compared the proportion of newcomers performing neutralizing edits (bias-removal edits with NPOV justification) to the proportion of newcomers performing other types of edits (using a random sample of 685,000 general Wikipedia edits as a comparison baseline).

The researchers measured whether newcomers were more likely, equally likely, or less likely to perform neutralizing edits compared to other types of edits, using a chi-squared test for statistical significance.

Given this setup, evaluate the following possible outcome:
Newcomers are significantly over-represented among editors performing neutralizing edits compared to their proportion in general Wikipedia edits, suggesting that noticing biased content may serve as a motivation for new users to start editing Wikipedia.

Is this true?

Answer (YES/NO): NO